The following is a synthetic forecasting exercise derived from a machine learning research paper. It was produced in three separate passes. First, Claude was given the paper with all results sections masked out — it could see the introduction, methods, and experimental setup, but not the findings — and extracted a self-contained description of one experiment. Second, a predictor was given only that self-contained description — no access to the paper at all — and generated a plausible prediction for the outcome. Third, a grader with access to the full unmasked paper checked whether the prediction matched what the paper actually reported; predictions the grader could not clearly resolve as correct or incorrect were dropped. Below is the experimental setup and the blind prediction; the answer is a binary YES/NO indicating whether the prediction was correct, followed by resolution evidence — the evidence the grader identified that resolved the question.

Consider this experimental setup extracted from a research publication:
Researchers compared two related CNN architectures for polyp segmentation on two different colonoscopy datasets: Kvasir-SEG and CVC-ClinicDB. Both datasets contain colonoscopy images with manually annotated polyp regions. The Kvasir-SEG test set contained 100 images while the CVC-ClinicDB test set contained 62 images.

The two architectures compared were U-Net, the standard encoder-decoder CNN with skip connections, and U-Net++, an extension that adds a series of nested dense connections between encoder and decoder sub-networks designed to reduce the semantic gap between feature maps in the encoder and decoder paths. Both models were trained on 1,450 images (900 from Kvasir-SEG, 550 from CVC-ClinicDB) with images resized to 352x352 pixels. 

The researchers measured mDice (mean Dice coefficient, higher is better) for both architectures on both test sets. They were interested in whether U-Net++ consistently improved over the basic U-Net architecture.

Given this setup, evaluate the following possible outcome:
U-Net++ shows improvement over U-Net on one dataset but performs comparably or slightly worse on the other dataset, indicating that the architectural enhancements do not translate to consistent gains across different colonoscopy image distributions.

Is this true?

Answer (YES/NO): NO